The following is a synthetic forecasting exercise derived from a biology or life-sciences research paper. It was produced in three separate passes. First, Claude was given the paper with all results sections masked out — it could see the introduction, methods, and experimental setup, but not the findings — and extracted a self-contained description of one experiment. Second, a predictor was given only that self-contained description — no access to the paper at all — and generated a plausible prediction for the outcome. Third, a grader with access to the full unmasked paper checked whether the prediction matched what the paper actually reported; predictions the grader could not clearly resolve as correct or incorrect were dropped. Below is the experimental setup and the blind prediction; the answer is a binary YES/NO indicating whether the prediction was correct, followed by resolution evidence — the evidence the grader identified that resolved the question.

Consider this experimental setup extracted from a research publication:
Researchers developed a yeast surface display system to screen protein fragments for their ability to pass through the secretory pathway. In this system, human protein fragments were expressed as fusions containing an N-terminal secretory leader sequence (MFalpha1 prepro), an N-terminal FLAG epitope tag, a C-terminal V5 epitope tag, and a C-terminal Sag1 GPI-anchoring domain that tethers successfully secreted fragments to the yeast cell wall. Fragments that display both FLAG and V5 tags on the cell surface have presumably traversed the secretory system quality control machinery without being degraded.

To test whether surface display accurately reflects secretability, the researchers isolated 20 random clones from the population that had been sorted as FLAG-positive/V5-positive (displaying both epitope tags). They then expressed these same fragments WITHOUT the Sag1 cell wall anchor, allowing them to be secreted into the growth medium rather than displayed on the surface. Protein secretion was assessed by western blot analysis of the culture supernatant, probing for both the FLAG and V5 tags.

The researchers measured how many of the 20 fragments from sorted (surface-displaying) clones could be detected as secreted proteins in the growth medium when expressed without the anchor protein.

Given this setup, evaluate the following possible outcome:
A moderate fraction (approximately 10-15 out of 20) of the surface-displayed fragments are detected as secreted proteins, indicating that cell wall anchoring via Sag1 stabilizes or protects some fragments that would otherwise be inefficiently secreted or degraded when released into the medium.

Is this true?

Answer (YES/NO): NO